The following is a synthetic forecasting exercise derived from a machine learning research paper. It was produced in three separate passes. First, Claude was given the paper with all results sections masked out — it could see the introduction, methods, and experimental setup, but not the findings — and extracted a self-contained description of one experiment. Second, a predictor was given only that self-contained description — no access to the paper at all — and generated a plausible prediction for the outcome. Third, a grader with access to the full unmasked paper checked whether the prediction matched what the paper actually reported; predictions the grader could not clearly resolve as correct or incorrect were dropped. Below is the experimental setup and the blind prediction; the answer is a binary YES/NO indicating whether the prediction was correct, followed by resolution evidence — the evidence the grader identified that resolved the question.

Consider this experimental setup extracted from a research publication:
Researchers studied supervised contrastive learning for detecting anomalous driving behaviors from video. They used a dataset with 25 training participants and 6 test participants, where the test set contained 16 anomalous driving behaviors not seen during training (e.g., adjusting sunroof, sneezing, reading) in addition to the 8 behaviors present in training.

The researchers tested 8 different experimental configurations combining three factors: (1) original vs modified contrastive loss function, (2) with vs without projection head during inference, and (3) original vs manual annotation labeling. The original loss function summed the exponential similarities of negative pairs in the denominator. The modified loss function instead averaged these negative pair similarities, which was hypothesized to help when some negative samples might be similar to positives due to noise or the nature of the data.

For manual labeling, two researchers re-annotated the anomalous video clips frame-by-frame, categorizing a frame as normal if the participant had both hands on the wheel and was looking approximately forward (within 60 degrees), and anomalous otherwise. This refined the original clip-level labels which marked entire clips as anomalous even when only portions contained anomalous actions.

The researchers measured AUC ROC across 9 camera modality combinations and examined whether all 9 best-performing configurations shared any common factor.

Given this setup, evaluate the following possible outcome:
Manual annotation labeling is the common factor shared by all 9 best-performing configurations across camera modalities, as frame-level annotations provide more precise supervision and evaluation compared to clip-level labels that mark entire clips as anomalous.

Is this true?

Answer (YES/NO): YES